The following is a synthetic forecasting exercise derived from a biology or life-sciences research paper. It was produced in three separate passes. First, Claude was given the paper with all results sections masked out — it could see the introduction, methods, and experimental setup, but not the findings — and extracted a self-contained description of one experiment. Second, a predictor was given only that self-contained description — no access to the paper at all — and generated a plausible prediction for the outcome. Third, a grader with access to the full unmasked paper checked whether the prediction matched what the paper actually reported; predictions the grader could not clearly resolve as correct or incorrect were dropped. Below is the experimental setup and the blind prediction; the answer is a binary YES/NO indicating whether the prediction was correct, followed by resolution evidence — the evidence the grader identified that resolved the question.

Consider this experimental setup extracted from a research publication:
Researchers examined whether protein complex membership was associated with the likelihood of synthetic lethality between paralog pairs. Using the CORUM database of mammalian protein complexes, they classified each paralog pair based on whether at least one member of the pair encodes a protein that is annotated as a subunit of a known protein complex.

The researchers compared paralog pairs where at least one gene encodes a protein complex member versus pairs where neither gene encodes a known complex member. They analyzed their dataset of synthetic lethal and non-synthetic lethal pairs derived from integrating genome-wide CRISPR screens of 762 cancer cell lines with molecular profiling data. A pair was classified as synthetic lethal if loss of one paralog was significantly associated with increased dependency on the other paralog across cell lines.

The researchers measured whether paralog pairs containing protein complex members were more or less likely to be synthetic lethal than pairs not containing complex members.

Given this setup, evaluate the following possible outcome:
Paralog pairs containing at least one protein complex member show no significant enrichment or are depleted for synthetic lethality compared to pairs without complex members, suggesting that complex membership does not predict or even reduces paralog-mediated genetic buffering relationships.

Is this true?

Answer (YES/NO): NO